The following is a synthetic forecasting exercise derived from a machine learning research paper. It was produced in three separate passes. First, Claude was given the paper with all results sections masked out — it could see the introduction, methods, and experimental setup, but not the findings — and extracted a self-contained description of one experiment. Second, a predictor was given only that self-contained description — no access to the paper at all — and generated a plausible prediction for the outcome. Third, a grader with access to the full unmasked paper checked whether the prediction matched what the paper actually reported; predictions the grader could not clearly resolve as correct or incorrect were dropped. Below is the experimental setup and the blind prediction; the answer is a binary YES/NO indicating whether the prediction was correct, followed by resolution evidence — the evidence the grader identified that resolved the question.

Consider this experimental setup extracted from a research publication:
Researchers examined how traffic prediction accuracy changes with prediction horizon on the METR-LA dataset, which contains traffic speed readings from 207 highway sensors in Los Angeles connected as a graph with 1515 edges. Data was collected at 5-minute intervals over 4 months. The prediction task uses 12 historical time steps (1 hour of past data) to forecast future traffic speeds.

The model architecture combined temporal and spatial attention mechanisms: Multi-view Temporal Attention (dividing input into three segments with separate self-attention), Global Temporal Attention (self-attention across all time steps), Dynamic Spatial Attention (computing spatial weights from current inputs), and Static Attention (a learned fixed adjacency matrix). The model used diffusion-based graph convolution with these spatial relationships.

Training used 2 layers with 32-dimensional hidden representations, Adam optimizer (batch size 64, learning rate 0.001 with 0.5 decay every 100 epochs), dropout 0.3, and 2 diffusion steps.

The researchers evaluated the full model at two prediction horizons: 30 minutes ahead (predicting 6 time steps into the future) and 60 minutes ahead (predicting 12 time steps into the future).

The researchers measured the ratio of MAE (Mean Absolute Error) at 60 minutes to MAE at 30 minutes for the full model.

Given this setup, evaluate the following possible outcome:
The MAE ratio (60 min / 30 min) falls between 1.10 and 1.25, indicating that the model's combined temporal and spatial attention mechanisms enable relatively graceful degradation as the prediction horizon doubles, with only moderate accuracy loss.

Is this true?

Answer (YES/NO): YES